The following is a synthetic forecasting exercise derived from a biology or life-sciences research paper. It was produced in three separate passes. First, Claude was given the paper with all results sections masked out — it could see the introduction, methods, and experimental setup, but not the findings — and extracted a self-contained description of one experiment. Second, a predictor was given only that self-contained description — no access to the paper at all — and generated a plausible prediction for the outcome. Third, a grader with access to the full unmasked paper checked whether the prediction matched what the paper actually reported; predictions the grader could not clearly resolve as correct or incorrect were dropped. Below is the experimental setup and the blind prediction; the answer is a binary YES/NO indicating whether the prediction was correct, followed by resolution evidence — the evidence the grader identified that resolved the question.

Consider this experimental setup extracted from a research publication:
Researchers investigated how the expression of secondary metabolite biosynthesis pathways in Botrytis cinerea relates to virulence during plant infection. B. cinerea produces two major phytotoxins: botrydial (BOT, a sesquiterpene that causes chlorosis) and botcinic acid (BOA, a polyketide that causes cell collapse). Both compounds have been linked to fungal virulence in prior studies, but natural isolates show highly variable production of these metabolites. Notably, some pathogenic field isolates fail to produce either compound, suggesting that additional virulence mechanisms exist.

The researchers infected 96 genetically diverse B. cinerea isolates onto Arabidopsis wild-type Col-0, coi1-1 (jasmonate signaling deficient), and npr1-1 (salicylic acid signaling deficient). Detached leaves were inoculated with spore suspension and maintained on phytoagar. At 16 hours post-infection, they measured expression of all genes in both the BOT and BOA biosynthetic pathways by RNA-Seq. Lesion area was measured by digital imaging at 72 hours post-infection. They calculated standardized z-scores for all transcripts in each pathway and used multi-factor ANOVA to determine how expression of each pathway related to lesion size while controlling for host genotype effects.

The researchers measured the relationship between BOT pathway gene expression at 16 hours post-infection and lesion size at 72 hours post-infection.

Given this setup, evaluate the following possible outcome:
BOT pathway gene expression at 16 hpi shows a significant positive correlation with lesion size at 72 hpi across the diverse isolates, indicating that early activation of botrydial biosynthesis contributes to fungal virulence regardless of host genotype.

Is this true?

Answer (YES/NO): YES